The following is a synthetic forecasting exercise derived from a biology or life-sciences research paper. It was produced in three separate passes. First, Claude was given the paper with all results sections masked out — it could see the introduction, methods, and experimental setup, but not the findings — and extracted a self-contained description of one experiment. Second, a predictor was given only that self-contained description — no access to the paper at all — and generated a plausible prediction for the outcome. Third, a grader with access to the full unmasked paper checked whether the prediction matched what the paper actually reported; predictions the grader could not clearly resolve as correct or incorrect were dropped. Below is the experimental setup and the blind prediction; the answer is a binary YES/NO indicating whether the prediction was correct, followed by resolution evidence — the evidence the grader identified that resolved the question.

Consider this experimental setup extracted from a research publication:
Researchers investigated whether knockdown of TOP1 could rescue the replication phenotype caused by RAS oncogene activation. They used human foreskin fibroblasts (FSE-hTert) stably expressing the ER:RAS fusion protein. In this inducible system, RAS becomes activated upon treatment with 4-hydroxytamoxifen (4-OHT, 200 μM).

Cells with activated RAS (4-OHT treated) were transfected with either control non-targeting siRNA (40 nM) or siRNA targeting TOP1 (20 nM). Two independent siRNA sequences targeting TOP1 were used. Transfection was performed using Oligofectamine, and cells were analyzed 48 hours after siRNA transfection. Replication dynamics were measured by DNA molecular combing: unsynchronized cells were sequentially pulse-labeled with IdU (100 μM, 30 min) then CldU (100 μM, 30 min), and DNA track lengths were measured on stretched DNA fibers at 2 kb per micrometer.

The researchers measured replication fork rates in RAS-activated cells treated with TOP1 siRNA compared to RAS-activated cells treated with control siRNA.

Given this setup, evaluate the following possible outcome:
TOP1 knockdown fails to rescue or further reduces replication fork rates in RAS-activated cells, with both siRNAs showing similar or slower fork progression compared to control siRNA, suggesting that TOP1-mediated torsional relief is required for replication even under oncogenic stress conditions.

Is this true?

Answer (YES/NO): NO